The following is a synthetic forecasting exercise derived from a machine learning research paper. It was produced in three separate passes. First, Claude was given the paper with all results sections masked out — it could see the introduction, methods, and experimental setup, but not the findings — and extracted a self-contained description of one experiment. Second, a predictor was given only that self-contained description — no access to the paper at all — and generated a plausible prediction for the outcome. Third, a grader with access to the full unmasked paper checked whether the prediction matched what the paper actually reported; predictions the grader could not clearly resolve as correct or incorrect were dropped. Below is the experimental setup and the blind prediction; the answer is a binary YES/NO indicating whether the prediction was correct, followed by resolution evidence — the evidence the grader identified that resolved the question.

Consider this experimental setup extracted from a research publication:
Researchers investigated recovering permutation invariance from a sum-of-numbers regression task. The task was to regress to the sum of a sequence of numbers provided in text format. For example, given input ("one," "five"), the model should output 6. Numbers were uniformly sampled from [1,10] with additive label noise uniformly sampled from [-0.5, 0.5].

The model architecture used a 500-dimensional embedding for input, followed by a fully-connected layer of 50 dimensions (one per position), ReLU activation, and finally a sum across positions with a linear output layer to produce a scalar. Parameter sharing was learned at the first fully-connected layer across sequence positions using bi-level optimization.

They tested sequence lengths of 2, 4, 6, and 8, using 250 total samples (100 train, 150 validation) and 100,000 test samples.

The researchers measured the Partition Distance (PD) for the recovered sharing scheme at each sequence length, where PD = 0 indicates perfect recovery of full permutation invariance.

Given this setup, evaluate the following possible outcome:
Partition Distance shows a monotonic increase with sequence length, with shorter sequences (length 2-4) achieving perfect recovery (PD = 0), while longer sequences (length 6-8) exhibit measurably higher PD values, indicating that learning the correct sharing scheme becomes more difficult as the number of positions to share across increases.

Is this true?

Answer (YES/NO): YES